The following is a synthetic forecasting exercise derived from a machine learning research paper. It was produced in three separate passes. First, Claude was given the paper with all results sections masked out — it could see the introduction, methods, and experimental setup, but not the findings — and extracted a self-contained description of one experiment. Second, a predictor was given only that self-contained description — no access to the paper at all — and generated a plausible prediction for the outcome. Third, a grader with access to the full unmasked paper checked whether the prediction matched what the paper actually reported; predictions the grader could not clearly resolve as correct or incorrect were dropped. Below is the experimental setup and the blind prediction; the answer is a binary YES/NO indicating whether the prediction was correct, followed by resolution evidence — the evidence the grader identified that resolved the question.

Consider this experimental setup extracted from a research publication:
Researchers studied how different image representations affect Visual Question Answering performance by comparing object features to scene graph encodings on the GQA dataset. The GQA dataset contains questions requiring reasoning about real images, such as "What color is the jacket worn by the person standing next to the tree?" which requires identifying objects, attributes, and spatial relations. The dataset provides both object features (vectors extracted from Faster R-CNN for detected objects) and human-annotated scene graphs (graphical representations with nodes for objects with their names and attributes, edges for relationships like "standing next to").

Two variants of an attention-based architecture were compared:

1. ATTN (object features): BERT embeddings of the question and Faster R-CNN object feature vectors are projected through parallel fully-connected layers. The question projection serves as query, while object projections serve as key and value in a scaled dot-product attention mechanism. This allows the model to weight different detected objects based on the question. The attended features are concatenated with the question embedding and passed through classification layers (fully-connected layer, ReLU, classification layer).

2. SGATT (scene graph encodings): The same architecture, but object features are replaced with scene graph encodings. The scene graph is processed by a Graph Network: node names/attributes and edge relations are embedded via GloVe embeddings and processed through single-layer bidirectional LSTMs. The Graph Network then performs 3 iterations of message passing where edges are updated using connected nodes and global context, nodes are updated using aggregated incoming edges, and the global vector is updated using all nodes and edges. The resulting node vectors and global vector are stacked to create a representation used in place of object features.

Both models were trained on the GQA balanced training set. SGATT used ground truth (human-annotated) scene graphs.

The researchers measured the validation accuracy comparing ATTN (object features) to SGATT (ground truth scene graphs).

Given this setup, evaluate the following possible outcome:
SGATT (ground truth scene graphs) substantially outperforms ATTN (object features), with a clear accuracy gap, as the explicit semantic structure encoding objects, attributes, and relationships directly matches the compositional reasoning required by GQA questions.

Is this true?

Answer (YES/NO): YES